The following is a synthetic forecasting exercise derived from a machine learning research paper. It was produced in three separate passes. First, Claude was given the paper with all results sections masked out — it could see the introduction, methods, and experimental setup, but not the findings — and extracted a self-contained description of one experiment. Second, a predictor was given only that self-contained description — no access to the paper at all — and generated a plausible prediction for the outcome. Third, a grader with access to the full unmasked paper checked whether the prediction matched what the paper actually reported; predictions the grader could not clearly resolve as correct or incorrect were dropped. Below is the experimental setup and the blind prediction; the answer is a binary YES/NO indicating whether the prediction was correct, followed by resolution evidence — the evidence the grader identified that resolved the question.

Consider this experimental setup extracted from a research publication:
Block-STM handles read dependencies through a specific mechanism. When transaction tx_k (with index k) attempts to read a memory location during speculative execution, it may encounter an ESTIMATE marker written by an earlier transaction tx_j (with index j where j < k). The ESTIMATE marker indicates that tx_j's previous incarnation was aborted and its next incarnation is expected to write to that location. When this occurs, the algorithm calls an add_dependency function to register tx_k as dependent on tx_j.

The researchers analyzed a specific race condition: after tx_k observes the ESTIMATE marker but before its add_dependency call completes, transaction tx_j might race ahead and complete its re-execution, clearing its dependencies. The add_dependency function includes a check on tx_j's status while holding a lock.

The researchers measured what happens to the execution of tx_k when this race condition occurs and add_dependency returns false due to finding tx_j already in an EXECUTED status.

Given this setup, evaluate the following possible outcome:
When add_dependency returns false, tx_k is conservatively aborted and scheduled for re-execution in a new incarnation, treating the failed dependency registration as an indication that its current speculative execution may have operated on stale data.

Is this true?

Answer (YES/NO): NO